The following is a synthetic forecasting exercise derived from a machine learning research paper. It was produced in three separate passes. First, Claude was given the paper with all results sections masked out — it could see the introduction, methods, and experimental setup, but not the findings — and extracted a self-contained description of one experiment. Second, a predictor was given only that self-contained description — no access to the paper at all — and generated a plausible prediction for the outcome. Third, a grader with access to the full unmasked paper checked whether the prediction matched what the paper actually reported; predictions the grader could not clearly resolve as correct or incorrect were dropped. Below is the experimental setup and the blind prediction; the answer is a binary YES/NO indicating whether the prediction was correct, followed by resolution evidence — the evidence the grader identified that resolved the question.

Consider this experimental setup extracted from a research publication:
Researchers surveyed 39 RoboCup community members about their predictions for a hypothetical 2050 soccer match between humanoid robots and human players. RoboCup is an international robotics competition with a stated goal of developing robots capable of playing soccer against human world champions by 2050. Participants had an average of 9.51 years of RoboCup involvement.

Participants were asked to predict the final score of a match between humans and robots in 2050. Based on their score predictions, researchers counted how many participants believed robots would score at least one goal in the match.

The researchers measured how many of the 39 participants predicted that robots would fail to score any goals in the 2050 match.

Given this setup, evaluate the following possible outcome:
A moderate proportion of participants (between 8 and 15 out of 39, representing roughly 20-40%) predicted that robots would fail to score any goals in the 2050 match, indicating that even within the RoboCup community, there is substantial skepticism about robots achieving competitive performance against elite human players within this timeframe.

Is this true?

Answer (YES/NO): YES